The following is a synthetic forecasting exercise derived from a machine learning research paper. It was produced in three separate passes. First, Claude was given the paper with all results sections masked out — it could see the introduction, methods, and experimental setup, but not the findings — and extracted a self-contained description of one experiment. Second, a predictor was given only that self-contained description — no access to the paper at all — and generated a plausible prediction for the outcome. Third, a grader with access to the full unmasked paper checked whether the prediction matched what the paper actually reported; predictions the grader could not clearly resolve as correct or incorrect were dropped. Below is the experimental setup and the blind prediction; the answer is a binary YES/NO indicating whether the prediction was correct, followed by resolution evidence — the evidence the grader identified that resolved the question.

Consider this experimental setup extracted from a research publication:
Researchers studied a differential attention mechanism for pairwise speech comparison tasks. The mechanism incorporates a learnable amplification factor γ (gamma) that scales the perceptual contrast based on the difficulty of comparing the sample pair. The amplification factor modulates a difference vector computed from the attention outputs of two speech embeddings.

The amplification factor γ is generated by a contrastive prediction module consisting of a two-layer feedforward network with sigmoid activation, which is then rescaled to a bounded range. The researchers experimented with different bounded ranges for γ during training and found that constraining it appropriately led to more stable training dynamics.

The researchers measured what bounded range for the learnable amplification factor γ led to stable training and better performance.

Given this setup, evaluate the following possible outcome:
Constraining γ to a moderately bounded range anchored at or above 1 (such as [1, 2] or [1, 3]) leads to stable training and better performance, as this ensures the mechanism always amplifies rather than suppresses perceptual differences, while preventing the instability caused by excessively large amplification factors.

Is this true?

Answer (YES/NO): NO